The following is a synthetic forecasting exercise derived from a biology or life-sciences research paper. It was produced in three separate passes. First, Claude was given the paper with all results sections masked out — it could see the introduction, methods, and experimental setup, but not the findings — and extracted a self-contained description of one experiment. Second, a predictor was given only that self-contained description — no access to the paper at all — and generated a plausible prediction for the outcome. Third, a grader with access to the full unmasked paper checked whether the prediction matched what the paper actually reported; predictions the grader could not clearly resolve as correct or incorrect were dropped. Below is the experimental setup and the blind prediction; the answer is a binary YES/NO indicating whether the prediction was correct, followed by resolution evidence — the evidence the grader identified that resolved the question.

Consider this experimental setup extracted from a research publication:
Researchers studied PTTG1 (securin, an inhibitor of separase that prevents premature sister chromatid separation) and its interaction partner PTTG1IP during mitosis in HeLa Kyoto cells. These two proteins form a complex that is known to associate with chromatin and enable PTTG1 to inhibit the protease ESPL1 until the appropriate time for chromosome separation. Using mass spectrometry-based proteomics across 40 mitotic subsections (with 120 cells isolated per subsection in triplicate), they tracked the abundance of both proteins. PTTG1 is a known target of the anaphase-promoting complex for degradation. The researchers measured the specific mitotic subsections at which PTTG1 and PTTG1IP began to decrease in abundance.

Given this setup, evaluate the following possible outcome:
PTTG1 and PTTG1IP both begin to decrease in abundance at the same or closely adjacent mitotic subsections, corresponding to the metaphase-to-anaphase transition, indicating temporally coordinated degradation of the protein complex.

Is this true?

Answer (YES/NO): NO